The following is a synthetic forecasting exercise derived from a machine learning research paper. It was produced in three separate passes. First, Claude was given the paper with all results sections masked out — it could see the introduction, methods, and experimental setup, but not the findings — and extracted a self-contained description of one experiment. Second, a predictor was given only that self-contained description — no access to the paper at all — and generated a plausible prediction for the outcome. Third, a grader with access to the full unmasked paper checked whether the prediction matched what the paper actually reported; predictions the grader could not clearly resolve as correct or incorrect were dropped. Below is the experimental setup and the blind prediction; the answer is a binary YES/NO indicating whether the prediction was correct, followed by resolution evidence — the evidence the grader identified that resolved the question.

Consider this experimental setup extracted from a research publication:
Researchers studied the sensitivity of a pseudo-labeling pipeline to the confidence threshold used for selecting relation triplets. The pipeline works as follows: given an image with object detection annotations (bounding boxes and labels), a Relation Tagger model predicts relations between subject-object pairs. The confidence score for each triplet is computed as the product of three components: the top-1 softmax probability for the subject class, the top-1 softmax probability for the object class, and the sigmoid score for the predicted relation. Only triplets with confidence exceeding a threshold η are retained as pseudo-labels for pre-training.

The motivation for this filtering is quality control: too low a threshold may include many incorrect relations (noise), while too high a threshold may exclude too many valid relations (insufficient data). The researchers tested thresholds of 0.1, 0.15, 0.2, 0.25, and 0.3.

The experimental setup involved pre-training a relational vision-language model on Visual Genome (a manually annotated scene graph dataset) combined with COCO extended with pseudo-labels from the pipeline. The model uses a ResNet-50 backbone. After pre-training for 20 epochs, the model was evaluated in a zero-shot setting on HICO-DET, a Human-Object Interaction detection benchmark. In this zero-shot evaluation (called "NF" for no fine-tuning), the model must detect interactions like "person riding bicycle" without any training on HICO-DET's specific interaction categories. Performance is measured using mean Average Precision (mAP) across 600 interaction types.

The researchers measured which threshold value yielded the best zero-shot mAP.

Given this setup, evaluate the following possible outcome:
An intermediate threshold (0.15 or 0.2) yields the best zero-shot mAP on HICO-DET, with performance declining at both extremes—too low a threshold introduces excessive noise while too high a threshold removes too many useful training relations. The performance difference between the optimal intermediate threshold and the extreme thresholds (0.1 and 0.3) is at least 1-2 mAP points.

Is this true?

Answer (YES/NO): YES